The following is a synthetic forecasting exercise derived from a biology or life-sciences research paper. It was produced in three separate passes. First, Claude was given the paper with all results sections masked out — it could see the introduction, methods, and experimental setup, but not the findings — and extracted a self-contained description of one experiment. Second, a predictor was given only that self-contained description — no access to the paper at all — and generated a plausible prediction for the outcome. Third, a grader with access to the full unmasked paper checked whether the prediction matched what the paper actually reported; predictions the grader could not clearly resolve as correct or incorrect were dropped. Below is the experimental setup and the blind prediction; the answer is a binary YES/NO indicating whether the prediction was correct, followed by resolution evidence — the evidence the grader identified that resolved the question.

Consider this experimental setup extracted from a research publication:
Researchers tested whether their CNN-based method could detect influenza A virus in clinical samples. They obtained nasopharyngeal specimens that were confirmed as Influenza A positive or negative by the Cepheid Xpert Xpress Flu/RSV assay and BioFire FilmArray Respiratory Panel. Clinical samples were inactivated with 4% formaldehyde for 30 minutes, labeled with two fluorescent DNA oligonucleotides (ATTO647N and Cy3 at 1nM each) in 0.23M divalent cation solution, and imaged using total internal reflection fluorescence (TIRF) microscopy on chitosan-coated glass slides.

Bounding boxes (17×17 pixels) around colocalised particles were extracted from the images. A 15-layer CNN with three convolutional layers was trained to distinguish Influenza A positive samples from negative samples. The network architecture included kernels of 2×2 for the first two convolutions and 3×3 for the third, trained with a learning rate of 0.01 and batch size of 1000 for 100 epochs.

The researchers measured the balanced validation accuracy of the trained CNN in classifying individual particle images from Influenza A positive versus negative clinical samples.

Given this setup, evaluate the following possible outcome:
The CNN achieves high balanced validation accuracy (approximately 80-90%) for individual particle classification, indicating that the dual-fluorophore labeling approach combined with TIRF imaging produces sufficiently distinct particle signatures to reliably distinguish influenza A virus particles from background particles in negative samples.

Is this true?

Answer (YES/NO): YES